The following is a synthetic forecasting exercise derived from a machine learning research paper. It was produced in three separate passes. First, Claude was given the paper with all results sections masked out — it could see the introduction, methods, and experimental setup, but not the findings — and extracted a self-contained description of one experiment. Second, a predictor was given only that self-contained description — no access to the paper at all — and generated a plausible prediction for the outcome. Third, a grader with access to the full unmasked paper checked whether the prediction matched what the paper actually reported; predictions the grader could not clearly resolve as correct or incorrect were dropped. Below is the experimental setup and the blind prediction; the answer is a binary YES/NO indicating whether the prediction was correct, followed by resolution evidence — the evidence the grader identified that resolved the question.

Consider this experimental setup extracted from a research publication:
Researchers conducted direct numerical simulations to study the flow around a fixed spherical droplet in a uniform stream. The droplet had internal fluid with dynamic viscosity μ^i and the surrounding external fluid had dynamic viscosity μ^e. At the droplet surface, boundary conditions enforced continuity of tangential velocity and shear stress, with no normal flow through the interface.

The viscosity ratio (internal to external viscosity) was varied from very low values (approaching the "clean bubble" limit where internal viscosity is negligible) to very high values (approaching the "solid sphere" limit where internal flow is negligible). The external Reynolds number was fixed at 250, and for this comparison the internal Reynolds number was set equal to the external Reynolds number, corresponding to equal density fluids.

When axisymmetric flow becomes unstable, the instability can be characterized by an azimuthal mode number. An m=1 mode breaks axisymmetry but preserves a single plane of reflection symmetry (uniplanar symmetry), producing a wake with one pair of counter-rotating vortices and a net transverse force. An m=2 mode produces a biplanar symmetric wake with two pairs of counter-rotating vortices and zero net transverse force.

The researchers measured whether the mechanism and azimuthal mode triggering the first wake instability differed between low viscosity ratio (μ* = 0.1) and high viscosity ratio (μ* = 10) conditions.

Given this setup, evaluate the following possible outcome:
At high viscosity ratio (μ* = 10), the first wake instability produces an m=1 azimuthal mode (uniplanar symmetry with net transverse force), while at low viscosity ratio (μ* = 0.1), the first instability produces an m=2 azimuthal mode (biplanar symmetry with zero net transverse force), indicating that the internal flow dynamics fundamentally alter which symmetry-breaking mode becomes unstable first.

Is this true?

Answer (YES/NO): YES